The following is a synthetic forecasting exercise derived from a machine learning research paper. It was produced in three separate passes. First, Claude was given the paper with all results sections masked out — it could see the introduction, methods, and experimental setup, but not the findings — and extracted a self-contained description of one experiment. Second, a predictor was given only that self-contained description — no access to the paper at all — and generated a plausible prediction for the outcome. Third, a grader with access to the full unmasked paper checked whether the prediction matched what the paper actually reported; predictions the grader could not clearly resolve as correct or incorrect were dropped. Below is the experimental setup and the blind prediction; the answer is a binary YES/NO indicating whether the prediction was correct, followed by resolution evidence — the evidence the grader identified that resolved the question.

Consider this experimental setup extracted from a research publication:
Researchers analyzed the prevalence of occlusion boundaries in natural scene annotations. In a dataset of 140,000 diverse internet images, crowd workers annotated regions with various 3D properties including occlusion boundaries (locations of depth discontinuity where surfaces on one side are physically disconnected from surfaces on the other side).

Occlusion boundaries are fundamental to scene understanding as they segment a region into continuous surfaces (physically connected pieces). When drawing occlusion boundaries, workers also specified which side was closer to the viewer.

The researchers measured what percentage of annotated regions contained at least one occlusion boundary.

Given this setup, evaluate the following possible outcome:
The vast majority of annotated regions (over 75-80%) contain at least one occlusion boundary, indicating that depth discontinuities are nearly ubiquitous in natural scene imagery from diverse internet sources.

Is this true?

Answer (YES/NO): YES